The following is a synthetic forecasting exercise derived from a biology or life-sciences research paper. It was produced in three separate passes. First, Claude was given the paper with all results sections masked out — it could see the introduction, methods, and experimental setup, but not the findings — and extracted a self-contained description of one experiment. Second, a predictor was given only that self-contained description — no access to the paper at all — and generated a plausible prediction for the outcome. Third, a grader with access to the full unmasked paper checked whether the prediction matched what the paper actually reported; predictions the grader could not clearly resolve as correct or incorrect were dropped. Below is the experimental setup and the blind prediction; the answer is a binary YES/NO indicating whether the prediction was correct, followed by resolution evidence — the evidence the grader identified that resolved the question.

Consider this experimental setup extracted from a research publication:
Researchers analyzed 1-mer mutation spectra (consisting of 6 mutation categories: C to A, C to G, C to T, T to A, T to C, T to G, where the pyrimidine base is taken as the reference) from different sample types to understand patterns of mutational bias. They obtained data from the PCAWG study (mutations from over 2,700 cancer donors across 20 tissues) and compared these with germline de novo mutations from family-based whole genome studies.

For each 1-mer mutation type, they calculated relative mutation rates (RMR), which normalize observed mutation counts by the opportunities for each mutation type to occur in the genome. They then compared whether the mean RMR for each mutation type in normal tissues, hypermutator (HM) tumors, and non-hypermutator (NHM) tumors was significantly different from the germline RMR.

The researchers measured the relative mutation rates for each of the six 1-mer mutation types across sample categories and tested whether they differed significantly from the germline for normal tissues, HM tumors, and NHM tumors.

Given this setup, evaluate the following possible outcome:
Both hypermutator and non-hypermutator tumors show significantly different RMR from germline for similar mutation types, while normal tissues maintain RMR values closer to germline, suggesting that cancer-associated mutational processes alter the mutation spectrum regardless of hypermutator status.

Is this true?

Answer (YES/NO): NO